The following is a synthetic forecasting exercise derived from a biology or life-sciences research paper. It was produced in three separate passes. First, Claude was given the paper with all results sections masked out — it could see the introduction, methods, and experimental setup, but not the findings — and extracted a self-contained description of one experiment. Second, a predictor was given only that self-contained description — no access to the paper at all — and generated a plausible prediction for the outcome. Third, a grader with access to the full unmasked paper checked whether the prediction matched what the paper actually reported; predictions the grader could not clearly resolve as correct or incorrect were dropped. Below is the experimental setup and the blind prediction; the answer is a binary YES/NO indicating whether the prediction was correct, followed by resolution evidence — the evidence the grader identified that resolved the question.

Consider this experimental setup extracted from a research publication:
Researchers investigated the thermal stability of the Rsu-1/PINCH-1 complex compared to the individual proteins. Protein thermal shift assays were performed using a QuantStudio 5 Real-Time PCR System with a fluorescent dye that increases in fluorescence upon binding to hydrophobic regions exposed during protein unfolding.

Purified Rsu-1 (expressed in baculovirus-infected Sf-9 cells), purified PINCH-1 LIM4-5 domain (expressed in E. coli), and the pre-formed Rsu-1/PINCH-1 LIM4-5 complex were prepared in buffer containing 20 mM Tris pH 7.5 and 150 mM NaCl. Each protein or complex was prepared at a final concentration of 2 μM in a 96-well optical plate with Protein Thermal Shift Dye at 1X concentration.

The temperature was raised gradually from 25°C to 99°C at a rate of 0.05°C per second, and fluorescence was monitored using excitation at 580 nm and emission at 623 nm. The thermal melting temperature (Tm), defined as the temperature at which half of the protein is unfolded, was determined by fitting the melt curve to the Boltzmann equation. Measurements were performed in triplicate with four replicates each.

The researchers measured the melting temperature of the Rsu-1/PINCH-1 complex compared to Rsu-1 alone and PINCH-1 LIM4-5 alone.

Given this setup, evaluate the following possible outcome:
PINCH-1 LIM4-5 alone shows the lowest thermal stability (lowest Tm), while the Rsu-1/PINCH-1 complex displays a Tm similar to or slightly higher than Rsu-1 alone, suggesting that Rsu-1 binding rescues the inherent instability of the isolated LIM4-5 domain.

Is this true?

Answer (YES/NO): NO